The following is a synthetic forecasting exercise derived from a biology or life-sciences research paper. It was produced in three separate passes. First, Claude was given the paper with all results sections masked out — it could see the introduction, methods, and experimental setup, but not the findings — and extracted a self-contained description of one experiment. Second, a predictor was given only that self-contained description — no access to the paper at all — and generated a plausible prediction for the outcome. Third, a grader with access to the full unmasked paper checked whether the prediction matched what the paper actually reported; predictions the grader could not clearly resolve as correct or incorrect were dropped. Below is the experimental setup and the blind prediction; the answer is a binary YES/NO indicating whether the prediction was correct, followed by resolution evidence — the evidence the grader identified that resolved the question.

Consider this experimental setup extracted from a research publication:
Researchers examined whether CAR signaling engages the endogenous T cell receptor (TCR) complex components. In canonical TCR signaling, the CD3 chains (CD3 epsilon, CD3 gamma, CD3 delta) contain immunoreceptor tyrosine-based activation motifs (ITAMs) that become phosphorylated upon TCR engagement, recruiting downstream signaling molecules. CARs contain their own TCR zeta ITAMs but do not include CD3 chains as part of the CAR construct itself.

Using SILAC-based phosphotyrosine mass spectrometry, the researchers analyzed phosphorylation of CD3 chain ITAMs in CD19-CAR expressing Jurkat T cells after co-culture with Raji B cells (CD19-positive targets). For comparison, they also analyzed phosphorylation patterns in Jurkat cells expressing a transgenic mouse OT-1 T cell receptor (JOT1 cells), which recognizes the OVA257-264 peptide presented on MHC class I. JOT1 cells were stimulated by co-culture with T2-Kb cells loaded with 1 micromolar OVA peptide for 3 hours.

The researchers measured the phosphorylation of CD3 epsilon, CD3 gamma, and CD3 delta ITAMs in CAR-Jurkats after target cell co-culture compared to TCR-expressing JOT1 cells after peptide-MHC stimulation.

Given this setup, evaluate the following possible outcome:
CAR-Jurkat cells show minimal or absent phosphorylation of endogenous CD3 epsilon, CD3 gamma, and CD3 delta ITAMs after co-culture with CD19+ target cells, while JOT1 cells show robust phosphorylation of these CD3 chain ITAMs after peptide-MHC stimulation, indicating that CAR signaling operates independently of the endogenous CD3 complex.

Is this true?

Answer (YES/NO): YES